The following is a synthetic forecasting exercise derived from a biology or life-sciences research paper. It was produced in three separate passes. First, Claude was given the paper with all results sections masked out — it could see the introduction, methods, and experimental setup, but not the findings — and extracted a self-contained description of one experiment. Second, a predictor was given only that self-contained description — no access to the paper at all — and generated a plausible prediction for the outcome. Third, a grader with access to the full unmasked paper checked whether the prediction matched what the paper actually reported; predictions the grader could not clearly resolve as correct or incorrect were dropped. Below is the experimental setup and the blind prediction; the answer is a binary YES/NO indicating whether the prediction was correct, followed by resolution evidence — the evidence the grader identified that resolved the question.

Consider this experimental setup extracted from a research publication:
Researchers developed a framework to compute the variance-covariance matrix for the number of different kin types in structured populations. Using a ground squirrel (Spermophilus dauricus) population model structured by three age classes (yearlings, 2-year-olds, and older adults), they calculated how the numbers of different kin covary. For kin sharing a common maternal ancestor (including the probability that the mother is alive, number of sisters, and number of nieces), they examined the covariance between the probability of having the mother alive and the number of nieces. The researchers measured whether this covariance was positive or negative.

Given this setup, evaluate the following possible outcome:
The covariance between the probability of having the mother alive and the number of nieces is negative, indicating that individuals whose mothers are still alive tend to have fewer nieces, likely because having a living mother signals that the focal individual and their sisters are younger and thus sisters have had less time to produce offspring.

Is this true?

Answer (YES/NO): YES